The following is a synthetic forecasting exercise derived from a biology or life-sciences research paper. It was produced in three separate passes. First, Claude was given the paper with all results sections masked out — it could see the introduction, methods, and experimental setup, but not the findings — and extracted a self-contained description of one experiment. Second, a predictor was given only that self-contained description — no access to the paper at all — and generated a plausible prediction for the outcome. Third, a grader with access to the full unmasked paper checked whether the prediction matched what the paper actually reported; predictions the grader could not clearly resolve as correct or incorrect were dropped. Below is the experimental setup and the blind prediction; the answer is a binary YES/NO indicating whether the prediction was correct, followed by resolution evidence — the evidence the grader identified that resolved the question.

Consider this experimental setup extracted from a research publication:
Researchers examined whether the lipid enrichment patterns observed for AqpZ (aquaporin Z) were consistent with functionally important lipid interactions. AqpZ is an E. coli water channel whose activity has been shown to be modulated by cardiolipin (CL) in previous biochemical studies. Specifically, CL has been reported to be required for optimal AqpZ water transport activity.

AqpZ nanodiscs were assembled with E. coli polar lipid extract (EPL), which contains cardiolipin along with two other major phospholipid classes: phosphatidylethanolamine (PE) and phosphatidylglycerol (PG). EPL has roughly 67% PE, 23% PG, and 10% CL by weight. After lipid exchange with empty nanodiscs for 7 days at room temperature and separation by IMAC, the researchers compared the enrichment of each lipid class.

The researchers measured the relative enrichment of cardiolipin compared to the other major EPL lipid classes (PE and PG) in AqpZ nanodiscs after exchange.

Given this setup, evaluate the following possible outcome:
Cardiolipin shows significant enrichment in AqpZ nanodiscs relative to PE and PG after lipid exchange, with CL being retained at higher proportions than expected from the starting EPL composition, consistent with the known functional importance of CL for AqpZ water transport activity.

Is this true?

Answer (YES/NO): YES